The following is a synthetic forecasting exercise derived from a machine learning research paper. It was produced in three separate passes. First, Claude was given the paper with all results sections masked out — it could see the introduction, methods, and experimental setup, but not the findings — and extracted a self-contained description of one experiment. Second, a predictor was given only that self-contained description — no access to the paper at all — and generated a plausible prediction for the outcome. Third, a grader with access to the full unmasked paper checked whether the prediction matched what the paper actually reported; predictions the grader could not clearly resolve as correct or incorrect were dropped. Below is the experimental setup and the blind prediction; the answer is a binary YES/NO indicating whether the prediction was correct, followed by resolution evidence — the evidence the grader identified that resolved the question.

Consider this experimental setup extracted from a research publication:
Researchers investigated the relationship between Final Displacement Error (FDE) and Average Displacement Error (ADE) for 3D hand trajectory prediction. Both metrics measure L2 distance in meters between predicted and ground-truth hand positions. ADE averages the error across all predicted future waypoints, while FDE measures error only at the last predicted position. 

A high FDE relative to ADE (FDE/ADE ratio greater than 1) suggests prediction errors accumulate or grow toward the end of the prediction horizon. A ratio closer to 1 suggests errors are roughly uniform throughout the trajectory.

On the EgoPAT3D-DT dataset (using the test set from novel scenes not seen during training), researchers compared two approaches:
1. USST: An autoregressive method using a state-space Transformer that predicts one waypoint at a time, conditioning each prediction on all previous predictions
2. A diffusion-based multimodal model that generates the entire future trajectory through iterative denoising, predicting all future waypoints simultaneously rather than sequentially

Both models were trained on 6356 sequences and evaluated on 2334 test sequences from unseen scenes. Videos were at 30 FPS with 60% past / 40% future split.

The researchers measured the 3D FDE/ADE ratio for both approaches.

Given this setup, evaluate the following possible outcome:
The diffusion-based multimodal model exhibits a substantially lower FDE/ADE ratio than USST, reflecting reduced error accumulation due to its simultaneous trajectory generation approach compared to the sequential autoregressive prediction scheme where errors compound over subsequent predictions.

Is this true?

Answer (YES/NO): NO